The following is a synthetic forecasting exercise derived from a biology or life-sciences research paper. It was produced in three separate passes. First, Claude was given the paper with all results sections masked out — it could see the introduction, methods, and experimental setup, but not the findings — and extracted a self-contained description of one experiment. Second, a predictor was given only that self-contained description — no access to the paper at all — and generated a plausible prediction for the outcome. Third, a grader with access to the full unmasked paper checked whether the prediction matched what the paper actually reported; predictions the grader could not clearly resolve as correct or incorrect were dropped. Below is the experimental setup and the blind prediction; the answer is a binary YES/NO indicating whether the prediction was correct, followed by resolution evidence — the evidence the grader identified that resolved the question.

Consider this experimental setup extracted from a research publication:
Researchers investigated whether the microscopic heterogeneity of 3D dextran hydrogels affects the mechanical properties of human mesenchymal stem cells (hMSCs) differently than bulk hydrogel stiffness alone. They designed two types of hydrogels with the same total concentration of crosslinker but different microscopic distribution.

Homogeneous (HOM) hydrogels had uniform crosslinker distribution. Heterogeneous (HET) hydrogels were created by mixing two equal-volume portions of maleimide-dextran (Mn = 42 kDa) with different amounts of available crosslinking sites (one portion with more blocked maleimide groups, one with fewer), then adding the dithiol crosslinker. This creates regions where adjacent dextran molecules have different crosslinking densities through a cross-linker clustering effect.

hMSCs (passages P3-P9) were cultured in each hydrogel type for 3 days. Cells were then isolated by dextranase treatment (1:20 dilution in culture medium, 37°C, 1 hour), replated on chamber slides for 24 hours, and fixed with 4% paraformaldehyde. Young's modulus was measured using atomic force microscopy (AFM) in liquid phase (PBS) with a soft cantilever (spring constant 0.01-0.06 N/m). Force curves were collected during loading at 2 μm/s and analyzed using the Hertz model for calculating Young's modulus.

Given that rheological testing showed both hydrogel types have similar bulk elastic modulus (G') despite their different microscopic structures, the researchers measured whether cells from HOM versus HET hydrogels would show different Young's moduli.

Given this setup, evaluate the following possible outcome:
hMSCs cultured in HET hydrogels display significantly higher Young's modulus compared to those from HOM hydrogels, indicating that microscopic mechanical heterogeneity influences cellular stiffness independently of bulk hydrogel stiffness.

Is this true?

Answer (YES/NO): NO